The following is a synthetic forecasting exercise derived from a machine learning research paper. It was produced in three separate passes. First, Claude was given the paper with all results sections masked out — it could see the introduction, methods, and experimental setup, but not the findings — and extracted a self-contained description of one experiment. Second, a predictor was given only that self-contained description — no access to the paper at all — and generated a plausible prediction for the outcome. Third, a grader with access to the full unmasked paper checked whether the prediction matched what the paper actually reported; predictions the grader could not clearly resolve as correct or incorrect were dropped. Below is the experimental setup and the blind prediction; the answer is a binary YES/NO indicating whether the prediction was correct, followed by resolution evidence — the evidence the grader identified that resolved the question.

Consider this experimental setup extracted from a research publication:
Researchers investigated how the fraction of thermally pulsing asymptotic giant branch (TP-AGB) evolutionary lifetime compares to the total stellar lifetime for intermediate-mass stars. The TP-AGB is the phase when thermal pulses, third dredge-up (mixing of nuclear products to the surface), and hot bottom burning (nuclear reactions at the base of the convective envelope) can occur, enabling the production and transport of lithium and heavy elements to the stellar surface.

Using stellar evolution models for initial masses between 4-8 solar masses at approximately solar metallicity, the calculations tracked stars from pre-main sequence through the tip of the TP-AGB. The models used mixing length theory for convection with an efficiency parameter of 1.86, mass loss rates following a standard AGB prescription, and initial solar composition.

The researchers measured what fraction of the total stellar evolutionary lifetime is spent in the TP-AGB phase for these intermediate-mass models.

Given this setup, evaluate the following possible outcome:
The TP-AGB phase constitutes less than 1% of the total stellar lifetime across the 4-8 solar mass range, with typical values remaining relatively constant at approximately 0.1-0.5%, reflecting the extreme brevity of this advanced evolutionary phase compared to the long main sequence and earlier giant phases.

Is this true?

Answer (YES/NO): YES